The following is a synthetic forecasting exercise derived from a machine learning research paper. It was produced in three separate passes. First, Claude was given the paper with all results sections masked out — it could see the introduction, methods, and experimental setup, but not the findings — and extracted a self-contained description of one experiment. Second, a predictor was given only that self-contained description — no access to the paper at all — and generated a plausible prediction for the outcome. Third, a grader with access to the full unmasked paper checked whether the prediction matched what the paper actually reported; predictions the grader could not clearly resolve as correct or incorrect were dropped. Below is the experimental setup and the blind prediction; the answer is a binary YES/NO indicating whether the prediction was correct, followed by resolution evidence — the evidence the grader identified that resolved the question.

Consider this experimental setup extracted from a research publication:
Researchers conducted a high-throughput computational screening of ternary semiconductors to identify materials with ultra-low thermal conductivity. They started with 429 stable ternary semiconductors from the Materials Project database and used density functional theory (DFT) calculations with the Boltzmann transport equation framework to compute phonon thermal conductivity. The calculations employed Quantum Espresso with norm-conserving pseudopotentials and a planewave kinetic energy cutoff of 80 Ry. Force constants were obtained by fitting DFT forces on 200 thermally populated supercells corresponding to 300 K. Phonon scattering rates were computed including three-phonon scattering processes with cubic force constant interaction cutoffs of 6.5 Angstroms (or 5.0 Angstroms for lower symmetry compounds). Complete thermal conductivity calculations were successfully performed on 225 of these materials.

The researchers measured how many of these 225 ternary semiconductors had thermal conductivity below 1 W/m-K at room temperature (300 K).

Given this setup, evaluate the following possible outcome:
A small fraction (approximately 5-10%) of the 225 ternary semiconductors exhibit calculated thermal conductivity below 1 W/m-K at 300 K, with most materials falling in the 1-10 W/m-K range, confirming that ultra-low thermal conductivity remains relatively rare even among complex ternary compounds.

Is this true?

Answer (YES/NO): NO